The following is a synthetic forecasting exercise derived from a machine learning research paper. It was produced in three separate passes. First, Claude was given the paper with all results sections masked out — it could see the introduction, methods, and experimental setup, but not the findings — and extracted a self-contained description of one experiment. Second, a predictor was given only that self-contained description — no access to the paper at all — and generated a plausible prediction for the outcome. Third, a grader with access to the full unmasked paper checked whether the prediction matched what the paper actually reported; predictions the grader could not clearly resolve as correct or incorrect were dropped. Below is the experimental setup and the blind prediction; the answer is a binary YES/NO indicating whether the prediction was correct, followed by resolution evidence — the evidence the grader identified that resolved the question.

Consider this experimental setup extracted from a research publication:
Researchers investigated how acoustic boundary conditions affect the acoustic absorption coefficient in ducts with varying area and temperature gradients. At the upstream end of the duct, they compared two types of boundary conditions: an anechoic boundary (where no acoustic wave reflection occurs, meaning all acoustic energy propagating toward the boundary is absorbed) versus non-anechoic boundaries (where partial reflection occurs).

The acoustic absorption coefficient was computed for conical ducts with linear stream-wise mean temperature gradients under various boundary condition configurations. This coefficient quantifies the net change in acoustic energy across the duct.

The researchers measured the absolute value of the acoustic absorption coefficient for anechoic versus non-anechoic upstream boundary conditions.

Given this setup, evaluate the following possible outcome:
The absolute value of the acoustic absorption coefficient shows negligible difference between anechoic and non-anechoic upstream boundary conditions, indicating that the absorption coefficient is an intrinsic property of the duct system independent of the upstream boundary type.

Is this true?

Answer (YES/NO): NO